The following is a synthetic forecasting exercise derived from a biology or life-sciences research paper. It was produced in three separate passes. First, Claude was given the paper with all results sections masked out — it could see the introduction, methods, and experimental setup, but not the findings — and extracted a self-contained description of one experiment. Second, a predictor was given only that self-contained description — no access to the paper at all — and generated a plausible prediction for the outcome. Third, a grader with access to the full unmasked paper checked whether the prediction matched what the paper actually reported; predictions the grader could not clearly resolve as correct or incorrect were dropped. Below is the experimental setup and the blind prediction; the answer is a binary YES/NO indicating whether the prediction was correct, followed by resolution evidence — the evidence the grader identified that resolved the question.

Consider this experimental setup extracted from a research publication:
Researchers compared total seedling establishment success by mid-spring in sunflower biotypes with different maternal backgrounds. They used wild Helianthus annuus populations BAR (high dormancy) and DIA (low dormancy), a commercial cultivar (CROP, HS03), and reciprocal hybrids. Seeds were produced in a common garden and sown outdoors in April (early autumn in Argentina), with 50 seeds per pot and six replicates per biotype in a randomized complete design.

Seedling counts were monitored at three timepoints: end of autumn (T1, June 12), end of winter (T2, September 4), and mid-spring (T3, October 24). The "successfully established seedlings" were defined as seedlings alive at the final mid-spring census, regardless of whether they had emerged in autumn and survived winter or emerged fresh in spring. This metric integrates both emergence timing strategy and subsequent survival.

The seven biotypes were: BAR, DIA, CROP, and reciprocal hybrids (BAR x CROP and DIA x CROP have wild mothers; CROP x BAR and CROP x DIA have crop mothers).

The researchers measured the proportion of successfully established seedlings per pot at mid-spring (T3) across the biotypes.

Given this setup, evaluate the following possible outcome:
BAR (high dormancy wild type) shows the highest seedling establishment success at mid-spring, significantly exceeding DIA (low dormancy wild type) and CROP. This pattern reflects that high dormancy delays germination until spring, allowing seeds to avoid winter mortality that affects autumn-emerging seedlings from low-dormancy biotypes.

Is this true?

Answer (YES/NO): NO